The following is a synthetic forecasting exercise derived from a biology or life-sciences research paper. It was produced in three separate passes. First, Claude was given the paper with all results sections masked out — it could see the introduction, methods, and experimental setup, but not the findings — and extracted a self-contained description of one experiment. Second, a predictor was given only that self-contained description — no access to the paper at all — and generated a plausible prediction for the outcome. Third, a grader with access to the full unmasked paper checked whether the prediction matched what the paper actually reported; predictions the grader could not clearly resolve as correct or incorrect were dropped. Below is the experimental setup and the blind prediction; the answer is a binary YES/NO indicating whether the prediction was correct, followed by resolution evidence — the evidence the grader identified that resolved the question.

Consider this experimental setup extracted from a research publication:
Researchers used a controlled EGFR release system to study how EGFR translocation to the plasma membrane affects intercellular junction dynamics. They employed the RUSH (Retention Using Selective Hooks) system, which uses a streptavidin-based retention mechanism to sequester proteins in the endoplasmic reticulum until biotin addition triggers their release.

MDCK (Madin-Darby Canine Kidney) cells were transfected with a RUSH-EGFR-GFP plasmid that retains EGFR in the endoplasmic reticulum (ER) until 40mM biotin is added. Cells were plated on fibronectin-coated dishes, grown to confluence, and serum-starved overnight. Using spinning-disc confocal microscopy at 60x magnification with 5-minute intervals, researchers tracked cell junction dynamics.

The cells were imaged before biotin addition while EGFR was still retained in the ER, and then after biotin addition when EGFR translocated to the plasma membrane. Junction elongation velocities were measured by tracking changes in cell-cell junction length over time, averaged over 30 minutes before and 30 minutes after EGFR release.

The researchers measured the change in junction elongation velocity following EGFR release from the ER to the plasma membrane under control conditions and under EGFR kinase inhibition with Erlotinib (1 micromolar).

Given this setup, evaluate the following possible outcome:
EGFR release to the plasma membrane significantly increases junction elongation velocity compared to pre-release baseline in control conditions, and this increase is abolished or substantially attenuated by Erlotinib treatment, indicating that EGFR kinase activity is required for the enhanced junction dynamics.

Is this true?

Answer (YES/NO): YES